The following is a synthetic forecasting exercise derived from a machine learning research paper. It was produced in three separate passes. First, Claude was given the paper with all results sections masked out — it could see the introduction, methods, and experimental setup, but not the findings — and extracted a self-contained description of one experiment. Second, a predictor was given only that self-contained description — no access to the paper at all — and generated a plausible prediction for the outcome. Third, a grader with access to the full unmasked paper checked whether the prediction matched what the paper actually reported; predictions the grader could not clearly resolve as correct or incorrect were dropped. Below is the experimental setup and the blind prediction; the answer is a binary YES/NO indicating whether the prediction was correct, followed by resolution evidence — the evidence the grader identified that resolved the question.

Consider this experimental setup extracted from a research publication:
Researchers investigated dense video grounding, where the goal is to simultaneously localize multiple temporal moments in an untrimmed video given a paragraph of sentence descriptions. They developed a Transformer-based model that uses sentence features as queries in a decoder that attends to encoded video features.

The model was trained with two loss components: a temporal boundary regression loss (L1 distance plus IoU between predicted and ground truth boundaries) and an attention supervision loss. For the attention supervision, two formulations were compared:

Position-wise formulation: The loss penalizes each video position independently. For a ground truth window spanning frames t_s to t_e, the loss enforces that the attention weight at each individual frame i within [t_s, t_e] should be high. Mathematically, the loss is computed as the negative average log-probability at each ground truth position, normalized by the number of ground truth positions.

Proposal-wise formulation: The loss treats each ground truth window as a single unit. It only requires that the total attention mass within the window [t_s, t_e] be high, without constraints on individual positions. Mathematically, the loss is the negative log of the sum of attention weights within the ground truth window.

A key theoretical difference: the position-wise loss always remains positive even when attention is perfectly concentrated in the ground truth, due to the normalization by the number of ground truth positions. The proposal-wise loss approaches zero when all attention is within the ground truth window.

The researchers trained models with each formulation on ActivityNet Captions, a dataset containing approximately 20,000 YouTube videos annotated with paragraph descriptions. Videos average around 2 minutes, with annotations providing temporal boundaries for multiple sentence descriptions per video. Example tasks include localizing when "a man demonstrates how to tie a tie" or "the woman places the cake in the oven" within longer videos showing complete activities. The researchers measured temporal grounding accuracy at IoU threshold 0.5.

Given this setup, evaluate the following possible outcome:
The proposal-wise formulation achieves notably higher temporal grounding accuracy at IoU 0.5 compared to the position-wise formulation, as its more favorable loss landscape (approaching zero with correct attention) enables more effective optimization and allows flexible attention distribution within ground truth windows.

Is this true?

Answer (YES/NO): YES